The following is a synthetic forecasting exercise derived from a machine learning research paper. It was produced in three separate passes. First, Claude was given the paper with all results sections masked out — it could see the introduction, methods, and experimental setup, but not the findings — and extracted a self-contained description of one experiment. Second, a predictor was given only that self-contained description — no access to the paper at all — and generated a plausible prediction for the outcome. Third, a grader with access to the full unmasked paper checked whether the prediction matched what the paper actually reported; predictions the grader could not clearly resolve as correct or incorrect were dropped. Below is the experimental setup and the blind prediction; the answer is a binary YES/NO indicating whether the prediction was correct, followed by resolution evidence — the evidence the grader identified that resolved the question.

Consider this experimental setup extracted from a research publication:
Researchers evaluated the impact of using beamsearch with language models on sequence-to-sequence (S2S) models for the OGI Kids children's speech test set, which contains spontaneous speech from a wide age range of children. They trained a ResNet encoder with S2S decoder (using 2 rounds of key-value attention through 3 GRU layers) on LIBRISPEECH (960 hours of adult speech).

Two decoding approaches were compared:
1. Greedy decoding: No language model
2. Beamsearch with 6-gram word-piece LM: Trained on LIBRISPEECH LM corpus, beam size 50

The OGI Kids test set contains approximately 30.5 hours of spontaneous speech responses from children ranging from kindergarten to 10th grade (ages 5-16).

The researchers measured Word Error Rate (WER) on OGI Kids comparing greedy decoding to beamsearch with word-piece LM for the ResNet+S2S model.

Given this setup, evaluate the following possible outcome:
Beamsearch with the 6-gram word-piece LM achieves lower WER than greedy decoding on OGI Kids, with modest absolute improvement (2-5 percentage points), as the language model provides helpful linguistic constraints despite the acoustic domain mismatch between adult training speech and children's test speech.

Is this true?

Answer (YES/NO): NO